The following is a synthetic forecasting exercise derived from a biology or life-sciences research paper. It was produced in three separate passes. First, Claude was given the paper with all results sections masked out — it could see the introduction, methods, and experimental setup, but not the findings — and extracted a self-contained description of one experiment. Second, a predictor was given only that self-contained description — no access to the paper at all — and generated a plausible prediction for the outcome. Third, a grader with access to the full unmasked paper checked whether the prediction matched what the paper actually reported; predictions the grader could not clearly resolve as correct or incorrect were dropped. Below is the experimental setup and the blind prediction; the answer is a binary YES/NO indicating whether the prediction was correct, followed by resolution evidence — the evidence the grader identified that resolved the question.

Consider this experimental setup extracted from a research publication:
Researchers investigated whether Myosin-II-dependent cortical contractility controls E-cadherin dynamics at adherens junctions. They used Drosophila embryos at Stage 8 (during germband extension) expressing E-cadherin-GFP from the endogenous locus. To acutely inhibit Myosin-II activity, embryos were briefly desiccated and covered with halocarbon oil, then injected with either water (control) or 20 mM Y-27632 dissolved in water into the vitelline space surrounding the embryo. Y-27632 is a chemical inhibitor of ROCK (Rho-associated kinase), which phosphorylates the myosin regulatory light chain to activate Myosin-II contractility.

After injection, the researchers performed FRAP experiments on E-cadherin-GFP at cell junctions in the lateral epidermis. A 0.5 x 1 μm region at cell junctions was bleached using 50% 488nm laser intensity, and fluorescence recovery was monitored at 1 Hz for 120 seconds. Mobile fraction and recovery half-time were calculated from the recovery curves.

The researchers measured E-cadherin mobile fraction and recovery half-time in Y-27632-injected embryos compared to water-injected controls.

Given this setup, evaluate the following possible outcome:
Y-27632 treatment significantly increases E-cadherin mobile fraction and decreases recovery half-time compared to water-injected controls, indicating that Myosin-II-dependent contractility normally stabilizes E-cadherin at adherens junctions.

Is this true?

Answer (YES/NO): YES